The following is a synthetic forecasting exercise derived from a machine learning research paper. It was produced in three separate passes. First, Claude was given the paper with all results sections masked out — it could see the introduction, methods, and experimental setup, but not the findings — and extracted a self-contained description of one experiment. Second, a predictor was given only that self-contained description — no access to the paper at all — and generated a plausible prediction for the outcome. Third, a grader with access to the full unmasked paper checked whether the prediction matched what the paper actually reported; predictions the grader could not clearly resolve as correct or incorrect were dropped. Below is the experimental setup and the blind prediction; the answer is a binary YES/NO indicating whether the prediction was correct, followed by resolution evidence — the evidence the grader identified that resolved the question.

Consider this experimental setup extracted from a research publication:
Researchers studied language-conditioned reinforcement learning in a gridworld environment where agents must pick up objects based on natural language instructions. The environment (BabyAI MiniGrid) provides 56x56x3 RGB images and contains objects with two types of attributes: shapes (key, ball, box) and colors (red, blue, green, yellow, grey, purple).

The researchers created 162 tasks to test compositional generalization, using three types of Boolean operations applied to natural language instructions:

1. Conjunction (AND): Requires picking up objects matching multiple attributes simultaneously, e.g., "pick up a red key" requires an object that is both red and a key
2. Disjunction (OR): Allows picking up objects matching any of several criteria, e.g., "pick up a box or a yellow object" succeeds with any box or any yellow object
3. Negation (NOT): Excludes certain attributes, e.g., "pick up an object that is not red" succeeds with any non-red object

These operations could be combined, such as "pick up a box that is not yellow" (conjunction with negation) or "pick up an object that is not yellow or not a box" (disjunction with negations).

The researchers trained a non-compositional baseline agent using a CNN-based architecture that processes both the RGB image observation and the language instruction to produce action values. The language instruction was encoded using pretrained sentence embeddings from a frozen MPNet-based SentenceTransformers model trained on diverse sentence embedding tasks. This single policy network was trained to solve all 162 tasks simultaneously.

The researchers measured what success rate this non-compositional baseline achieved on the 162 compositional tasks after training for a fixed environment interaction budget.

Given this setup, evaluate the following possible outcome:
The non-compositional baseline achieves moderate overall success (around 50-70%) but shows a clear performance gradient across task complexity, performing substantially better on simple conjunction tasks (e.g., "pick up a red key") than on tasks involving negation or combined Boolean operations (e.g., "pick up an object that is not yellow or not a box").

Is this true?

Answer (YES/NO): NO